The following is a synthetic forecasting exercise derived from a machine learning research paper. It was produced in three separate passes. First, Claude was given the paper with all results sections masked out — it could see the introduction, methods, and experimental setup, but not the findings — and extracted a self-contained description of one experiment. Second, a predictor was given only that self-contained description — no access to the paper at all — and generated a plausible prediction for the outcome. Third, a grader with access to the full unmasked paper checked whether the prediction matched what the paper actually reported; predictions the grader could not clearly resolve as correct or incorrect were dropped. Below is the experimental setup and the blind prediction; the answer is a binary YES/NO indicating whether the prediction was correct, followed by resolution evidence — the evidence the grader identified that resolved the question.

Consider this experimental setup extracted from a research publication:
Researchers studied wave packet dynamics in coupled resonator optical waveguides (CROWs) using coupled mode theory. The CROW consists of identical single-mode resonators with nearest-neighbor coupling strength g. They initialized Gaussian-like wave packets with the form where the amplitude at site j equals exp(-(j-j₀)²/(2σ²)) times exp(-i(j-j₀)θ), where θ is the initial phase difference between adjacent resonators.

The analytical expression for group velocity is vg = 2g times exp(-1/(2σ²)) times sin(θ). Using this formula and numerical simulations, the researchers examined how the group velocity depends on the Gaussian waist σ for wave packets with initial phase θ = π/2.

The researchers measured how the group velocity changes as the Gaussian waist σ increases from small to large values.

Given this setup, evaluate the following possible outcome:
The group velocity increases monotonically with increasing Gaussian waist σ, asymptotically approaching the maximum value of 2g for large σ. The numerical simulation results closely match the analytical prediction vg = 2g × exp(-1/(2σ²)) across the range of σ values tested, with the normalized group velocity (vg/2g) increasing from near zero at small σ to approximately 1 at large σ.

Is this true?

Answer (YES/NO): YES